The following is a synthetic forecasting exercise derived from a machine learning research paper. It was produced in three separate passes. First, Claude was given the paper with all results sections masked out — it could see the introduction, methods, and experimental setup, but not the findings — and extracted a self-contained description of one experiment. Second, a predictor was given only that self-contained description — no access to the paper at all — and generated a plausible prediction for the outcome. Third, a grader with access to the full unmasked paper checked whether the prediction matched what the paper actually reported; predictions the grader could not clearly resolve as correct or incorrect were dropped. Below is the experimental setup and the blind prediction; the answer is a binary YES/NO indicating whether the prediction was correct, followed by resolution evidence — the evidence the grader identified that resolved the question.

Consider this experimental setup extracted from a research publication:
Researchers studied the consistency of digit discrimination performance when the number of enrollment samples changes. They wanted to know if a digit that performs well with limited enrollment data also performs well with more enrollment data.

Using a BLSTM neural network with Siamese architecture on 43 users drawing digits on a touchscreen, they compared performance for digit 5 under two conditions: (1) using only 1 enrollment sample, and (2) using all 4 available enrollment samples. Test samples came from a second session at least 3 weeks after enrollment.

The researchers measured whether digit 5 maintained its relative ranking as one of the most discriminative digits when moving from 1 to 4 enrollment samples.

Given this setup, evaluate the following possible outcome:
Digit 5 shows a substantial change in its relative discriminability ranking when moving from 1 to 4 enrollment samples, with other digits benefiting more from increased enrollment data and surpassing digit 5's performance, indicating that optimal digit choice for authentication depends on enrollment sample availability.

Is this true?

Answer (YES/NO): NO